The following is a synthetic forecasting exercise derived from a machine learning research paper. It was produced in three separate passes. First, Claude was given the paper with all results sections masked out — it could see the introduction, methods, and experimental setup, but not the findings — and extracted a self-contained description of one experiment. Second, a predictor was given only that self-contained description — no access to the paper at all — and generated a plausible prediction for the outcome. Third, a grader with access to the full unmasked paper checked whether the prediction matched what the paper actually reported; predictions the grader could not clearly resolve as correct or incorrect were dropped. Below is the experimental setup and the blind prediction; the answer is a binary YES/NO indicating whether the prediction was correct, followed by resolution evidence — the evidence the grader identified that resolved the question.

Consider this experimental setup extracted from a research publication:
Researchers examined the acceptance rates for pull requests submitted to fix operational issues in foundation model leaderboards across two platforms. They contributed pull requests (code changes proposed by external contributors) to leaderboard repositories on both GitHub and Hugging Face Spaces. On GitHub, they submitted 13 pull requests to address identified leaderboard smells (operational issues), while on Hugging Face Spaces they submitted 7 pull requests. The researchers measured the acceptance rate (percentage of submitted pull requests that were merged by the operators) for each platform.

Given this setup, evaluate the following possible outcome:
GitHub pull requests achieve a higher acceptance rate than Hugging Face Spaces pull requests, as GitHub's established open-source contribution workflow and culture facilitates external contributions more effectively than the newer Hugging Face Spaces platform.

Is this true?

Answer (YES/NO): YES